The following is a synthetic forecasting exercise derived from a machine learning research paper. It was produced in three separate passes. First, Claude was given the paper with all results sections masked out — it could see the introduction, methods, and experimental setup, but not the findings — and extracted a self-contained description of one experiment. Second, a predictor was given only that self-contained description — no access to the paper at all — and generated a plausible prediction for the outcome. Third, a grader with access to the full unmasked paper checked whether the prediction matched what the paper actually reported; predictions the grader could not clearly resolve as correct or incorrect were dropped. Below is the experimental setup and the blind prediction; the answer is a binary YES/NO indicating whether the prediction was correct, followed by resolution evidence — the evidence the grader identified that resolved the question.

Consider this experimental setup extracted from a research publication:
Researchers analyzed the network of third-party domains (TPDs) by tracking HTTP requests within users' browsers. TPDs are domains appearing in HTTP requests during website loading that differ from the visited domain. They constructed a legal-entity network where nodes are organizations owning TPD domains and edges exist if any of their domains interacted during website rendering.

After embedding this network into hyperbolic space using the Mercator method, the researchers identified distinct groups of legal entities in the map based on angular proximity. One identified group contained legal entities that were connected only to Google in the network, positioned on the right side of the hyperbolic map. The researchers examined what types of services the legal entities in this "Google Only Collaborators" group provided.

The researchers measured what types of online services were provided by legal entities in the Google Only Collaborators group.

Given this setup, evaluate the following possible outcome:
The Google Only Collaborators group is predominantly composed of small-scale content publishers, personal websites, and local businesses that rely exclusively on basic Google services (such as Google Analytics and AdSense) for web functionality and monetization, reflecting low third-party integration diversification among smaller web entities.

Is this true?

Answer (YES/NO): NO